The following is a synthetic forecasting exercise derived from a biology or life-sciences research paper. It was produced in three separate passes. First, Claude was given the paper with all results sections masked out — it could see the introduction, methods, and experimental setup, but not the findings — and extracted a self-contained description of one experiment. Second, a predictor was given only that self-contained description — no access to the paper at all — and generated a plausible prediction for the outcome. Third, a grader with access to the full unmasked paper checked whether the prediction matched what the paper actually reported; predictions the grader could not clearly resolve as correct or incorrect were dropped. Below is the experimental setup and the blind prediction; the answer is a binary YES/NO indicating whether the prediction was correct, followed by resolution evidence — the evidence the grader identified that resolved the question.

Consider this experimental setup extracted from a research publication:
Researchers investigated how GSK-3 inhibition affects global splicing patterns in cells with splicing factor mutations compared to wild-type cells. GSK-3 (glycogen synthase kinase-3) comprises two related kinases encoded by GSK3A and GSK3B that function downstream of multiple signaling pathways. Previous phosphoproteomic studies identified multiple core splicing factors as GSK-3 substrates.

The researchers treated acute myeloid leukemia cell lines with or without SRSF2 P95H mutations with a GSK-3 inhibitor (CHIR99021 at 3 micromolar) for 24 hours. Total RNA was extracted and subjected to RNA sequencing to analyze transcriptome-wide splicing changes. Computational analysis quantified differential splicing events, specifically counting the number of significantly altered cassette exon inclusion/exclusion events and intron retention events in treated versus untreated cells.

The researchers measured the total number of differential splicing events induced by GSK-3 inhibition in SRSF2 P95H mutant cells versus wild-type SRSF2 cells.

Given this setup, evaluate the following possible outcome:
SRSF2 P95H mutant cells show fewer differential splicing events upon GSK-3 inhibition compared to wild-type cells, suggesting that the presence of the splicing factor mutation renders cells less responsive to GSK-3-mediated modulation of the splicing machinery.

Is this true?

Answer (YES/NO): NO